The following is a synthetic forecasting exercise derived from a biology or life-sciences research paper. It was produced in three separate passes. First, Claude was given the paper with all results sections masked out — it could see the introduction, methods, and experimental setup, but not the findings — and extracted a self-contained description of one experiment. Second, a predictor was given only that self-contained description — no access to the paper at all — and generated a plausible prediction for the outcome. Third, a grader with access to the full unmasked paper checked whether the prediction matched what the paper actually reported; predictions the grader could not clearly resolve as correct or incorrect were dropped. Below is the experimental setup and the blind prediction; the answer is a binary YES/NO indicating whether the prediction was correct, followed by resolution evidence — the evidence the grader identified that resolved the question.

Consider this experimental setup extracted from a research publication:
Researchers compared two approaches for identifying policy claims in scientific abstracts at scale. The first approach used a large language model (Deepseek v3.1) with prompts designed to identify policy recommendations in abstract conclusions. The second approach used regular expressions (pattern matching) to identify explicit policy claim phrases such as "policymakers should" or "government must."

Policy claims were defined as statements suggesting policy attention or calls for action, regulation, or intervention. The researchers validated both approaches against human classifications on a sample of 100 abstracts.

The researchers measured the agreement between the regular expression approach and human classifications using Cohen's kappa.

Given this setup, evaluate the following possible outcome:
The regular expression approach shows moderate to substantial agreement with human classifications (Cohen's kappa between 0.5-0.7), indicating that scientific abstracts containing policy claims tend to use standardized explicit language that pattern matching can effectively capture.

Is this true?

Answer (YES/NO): NO